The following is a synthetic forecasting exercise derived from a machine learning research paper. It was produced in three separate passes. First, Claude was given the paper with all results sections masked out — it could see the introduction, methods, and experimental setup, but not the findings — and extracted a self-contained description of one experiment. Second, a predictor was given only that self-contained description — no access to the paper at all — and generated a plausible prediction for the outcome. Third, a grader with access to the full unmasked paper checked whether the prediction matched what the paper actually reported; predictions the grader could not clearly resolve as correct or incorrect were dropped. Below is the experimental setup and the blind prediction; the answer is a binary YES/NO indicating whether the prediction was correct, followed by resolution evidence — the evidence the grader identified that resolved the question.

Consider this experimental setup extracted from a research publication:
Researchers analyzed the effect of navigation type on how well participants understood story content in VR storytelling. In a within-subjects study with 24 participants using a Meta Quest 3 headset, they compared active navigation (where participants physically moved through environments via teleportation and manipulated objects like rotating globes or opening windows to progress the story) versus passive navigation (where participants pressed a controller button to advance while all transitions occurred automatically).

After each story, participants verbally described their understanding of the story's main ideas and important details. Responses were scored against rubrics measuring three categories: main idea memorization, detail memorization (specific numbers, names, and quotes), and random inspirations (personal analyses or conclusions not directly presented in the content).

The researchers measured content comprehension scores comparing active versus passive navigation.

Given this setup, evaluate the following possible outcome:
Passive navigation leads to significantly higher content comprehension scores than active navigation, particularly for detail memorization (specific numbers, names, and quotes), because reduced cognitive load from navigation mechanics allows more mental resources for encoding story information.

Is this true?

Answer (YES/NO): NO